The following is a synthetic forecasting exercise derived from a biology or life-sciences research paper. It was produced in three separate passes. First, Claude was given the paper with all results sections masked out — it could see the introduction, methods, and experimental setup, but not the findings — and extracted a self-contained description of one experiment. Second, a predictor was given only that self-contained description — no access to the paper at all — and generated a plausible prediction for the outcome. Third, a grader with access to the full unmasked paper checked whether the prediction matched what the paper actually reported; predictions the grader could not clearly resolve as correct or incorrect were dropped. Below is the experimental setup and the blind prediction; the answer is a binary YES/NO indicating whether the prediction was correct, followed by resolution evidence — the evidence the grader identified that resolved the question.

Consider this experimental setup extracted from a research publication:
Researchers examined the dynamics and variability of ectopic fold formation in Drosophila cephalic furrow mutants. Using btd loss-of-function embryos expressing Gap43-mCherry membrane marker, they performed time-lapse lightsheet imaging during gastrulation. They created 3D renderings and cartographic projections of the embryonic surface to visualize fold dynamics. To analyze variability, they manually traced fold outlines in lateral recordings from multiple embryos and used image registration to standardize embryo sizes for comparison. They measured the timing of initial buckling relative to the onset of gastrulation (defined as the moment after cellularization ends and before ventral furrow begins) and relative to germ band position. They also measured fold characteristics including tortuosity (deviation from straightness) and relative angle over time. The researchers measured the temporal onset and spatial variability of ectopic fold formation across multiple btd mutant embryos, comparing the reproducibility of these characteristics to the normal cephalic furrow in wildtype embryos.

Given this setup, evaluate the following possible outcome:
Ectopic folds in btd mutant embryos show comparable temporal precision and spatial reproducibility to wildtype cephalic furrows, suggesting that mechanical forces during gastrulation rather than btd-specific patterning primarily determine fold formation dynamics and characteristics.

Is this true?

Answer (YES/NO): NO